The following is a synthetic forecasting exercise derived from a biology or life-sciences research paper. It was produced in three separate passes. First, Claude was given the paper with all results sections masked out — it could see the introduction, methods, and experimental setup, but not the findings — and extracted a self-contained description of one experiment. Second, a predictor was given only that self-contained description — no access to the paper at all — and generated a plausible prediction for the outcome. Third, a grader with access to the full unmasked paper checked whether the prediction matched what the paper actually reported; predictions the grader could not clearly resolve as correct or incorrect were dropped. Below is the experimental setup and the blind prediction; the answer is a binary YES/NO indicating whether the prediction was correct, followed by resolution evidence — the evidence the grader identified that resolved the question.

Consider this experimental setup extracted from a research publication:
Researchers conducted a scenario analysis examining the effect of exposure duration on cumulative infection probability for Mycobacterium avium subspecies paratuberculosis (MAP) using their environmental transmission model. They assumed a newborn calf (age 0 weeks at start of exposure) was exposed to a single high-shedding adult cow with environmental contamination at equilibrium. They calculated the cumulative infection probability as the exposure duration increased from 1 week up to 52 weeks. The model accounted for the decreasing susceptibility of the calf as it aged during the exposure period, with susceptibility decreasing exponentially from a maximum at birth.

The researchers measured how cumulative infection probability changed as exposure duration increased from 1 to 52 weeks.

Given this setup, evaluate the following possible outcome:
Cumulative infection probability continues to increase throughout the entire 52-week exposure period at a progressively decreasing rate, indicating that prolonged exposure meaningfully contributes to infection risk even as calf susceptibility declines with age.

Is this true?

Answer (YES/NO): NO